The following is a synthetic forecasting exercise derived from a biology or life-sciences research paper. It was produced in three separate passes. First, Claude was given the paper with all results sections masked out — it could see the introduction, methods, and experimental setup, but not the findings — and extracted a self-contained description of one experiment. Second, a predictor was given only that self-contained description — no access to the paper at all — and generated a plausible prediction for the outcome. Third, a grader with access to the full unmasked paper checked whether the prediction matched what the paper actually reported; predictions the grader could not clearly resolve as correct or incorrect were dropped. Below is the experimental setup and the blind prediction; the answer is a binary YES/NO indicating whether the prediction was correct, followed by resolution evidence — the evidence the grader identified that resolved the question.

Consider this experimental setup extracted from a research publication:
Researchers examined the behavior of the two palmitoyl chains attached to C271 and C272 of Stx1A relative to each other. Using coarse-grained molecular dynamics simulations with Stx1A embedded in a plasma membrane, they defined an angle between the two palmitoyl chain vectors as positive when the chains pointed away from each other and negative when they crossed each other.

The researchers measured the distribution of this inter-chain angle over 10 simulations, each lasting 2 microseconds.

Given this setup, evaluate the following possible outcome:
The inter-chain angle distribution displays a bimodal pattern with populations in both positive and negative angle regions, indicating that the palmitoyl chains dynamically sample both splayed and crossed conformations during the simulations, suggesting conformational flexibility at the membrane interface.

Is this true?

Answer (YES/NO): YES